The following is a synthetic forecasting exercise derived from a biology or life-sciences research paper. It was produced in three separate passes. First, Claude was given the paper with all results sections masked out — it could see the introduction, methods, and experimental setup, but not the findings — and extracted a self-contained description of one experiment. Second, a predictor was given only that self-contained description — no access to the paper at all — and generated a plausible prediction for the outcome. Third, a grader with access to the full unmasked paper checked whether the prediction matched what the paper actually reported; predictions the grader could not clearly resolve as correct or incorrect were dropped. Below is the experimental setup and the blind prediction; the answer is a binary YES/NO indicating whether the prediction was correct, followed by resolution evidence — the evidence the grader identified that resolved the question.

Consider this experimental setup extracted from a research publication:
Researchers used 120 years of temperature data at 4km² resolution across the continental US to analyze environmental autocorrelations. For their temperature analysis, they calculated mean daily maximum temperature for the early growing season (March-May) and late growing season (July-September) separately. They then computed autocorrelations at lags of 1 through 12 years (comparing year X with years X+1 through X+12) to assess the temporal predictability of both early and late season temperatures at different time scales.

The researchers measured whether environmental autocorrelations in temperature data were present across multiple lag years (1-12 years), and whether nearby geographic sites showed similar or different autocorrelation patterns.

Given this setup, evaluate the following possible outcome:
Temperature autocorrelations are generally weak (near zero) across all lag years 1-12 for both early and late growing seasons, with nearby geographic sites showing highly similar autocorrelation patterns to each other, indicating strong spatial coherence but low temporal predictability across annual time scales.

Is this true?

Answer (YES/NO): NO